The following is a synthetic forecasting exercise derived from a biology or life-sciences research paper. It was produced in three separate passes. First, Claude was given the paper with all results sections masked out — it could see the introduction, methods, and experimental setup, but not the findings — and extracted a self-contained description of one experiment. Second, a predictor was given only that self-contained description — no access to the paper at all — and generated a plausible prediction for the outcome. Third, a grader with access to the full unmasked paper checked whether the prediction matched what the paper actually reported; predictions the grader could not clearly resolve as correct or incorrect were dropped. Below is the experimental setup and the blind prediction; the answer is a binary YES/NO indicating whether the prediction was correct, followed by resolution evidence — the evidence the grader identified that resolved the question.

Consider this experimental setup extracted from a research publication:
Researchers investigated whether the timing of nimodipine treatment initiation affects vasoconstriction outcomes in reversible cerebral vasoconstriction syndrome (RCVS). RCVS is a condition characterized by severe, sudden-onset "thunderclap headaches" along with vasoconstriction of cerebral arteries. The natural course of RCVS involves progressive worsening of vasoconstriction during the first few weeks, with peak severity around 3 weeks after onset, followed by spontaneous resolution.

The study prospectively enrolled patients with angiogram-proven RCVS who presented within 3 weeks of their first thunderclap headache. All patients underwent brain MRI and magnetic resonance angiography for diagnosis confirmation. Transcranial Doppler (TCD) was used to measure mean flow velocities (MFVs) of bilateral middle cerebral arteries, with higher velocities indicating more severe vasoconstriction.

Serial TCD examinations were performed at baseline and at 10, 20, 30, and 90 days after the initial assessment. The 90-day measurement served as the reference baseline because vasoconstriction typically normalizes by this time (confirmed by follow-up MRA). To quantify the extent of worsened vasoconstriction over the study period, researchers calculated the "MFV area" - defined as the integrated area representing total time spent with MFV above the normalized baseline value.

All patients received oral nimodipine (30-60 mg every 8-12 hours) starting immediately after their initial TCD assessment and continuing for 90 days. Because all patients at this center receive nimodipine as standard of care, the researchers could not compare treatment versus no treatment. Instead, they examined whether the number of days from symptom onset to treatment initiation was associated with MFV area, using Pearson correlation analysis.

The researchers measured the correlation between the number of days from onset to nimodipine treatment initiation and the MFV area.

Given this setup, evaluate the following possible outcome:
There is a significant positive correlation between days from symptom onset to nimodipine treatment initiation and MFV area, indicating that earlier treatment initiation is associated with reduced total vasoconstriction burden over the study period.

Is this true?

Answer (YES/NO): YES